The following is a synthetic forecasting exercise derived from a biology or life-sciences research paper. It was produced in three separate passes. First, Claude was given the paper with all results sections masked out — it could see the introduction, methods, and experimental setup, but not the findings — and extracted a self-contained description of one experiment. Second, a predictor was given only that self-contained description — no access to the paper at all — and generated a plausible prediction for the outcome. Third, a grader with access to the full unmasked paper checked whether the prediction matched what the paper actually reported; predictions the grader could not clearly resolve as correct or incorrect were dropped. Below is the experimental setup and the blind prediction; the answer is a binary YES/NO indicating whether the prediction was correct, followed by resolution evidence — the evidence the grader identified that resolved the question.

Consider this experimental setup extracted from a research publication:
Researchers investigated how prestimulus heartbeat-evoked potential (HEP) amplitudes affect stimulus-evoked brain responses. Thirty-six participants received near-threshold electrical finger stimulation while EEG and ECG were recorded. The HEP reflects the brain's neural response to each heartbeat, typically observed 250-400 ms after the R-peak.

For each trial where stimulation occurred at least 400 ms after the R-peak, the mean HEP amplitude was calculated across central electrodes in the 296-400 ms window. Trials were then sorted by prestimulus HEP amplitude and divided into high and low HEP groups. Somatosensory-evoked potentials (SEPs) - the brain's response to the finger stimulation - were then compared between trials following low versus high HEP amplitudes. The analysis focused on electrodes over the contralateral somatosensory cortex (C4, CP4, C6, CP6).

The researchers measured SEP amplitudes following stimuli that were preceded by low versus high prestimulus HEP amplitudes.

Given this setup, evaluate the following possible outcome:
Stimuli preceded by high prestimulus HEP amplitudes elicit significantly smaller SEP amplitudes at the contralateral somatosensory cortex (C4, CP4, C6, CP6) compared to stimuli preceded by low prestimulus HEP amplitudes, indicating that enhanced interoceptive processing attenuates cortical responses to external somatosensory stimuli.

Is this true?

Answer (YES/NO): YES